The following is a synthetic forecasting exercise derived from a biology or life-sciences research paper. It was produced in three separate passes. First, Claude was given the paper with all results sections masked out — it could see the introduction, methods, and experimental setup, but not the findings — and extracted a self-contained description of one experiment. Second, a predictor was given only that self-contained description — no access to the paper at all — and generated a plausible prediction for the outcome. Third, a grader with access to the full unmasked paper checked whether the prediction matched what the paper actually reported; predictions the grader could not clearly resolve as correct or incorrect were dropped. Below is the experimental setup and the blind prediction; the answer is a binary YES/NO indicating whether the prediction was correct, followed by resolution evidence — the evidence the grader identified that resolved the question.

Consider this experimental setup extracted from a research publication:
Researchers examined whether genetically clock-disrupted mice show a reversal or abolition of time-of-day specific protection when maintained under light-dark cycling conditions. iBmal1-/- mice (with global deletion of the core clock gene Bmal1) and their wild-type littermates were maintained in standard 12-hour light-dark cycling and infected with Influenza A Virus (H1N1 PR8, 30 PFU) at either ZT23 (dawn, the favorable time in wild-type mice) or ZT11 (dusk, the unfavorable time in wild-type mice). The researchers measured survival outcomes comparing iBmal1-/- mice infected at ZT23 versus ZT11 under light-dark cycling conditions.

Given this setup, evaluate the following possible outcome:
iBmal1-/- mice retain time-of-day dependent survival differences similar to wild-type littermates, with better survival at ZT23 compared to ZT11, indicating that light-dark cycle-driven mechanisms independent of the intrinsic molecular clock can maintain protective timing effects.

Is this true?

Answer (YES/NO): NO